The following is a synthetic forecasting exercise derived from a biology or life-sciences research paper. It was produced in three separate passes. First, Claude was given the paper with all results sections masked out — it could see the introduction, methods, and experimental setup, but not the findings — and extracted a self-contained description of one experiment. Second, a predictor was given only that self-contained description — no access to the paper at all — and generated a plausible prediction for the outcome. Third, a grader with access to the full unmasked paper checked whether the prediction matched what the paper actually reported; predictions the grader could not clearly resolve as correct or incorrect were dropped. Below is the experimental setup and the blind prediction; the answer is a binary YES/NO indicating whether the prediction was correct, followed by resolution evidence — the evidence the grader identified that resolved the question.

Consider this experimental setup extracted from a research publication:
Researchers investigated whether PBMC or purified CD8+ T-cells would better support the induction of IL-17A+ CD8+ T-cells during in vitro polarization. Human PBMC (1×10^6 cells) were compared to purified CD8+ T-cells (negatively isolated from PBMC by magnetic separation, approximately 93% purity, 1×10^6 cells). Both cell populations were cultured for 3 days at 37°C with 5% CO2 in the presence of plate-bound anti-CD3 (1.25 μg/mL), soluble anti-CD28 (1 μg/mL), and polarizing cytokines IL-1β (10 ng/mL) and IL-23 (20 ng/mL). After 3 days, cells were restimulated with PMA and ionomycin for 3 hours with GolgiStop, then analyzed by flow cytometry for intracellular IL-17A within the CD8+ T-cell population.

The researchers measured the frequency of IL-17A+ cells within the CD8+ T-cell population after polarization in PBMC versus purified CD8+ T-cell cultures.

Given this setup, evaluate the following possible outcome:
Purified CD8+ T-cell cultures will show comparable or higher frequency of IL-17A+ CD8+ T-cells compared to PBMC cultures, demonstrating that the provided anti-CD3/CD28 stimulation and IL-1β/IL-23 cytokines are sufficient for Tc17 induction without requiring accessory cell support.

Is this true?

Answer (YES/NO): YES